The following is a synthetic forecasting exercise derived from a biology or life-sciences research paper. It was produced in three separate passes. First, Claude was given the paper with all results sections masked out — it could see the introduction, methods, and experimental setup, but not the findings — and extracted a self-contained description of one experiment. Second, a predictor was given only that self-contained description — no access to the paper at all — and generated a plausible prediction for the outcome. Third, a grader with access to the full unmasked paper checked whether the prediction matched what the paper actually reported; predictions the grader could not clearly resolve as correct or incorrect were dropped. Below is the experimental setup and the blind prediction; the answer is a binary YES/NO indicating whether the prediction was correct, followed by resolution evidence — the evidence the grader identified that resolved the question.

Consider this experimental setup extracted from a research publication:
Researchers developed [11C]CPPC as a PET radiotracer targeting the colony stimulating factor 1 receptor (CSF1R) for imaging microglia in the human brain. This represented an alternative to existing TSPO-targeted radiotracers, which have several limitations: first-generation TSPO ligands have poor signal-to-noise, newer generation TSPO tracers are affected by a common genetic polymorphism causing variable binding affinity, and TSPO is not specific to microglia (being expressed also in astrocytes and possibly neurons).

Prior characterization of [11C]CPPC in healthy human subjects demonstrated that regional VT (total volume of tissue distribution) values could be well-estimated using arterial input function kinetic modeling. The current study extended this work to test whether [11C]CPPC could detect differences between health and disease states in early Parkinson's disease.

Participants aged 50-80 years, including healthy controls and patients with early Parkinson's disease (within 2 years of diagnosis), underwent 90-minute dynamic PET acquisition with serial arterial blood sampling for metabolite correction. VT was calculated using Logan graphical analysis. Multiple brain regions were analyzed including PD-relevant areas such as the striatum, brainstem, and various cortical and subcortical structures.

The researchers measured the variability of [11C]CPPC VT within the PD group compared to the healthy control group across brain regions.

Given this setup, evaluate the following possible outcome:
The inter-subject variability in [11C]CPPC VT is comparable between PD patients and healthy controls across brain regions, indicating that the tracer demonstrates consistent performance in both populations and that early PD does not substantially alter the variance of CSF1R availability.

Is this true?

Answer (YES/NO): NO